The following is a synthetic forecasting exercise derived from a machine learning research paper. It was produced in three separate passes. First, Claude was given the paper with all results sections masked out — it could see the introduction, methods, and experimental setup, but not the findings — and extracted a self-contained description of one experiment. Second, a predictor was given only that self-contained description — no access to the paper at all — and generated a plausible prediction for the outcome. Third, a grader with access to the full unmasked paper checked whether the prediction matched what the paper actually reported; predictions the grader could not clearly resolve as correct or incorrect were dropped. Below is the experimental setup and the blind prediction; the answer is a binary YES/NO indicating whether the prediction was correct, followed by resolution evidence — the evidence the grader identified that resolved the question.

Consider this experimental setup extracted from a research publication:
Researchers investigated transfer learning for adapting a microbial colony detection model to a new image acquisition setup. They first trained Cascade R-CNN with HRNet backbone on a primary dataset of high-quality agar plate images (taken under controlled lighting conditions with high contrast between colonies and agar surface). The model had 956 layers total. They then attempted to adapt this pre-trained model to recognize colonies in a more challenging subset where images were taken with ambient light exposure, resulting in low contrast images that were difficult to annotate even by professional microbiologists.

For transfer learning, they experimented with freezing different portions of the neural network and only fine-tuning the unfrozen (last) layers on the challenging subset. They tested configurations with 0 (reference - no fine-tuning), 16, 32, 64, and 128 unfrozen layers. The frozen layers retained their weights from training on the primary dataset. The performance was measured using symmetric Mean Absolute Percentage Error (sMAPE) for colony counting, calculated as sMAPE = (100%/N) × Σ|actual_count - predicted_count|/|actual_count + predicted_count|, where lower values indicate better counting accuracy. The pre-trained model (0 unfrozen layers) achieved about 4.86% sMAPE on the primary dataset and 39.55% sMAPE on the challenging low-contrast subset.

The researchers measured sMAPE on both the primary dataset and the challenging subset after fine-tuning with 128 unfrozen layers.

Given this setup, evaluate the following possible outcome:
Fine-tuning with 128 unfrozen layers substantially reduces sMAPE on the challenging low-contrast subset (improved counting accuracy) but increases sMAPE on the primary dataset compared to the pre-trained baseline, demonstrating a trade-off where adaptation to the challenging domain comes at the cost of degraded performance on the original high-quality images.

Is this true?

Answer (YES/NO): YES